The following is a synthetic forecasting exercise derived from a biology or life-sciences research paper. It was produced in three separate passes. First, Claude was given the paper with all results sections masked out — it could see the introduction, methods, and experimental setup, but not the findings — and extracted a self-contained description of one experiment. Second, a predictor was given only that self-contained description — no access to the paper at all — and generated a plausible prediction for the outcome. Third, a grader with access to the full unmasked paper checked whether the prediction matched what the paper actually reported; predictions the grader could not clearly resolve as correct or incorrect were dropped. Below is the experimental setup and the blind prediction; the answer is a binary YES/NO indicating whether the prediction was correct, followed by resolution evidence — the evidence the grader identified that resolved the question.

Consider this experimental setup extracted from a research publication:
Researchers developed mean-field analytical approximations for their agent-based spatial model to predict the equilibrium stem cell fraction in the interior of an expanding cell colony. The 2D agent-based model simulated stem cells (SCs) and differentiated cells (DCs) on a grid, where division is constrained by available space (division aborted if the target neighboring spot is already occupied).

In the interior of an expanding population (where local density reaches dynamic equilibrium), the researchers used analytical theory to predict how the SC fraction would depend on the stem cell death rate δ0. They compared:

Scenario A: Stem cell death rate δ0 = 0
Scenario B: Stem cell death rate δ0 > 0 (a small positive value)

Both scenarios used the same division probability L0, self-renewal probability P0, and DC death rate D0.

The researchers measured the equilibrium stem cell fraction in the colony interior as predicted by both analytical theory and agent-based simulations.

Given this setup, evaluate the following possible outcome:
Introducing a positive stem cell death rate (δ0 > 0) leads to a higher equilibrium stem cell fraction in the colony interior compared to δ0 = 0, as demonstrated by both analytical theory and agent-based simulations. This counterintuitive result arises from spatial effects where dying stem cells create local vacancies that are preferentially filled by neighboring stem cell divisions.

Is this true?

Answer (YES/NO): NO